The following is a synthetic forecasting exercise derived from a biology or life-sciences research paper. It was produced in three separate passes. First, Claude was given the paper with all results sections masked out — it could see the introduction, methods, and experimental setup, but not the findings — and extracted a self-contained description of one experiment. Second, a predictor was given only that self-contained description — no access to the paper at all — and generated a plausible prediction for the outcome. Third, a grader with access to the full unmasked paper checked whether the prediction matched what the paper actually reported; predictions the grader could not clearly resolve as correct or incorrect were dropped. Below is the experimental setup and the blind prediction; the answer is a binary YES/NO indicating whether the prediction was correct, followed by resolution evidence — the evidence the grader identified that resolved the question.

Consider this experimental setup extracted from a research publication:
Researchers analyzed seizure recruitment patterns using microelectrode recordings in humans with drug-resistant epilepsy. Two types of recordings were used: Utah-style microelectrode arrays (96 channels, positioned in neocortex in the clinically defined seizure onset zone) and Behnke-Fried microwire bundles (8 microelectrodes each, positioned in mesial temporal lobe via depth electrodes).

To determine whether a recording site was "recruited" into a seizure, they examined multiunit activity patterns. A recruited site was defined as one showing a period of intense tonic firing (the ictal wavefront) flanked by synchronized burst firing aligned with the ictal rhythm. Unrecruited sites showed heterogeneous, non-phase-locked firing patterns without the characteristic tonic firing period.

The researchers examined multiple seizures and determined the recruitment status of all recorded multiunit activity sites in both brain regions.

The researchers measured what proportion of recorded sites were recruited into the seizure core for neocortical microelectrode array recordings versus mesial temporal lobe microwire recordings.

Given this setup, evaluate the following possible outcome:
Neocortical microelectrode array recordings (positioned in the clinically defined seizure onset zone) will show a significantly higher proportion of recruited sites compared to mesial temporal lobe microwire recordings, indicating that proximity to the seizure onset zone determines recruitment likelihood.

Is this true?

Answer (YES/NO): YES